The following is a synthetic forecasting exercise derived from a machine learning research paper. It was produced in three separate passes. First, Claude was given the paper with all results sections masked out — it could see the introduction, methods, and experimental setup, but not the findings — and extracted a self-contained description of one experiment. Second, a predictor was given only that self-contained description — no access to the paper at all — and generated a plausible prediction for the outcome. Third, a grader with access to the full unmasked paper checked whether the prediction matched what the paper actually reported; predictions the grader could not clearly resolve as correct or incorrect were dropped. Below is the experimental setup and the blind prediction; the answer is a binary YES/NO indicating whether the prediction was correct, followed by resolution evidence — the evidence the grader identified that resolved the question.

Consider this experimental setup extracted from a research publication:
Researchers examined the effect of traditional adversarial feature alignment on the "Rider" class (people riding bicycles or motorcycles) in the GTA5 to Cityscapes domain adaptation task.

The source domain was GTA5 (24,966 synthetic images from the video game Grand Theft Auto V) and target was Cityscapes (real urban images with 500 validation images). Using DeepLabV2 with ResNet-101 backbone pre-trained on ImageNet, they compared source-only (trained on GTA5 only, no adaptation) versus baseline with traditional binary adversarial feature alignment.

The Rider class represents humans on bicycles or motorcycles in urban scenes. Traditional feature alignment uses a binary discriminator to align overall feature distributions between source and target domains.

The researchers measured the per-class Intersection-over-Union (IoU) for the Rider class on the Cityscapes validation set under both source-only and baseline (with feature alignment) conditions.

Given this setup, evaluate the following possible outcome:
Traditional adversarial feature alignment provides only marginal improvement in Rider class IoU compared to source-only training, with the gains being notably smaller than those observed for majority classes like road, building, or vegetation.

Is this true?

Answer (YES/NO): NO